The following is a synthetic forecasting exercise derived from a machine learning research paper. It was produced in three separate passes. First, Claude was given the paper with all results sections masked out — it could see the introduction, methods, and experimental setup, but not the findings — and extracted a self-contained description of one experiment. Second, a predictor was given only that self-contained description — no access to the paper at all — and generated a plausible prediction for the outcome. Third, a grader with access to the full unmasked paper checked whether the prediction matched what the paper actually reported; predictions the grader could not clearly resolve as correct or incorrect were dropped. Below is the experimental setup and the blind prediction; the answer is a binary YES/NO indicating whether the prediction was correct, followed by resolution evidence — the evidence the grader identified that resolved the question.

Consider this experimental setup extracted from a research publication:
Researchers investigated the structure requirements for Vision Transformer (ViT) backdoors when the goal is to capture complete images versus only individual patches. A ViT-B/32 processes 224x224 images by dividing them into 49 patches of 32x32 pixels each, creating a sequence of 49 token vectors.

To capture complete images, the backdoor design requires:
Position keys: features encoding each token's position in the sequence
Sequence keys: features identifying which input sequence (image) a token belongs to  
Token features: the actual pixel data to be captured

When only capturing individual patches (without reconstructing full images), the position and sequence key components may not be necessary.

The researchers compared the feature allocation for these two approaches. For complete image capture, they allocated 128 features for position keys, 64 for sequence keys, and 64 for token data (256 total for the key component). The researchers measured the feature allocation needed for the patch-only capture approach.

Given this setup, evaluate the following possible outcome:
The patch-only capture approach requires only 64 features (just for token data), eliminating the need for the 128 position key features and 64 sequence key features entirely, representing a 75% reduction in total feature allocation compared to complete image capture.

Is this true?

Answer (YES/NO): NO